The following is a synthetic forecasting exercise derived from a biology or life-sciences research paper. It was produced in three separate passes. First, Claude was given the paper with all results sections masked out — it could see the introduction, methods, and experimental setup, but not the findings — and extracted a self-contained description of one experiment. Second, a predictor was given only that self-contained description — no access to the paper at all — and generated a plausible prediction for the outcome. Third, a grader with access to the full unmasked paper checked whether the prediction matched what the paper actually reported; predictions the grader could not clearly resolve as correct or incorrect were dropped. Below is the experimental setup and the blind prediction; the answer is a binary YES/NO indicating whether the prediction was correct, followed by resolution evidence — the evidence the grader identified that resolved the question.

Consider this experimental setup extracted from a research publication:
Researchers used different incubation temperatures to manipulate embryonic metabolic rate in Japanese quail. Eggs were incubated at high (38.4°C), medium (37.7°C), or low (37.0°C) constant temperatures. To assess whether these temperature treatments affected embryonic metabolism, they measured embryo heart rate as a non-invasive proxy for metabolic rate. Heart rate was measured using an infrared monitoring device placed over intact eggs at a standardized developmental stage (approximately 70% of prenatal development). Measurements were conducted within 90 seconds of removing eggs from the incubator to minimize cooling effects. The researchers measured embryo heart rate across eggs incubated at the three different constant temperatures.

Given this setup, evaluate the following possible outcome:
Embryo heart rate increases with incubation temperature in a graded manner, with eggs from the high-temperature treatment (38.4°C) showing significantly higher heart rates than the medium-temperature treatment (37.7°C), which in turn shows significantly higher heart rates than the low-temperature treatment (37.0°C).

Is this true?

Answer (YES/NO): YES